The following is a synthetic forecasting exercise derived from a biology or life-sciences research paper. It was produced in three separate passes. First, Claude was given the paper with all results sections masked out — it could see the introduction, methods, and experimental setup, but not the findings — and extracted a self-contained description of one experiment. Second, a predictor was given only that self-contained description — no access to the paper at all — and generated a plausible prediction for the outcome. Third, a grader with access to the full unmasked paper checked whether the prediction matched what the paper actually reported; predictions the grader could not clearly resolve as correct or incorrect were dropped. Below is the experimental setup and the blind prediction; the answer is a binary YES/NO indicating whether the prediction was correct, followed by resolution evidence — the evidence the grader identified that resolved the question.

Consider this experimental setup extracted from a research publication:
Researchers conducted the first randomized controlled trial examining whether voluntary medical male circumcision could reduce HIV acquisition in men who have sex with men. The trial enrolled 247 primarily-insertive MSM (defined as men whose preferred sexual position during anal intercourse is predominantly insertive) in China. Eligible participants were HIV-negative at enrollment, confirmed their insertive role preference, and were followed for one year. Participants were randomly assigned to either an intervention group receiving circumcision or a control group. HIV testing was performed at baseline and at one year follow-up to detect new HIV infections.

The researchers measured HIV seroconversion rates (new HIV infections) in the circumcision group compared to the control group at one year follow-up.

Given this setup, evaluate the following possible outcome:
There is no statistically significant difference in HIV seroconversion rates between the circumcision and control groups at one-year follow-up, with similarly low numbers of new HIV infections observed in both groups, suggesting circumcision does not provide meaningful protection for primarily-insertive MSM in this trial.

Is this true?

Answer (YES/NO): NO